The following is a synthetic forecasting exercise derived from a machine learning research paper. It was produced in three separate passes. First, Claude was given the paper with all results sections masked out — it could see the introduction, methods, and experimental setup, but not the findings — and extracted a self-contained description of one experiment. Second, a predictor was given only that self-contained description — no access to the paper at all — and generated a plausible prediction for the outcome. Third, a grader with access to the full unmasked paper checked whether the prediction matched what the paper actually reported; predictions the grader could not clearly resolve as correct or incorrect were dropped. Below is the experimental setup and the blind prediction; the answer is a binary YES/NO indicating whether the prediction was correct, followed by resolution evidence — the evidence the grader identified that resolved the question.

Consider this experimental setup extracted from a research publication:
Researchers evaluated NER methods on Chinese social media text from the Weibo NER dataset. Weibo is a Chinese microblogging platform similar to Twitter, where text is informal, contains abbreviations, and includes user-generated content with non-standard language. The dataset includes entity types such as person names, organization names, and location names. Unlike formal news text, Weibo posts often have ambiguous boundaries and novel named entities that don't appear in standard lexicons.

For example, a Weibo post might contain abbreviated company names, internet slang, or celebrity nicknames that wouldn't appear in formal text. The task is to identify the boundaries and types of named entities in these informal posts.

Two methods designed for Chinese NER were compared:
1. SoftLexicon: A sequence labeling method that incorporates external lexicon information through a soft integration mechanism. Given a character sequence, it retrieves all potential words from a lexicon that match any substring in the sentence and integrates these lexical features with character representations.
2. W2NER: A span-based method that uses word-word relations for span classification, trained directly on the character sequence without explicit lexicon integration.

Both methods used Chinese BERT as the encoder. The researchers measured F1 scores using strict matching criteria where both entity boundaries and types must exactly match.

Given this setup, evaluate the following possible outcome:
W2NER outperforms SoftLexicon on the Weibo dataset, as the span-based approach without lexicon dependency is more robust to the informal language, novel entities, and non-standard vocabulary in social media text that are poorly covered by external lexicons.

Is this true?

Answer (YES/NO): YES